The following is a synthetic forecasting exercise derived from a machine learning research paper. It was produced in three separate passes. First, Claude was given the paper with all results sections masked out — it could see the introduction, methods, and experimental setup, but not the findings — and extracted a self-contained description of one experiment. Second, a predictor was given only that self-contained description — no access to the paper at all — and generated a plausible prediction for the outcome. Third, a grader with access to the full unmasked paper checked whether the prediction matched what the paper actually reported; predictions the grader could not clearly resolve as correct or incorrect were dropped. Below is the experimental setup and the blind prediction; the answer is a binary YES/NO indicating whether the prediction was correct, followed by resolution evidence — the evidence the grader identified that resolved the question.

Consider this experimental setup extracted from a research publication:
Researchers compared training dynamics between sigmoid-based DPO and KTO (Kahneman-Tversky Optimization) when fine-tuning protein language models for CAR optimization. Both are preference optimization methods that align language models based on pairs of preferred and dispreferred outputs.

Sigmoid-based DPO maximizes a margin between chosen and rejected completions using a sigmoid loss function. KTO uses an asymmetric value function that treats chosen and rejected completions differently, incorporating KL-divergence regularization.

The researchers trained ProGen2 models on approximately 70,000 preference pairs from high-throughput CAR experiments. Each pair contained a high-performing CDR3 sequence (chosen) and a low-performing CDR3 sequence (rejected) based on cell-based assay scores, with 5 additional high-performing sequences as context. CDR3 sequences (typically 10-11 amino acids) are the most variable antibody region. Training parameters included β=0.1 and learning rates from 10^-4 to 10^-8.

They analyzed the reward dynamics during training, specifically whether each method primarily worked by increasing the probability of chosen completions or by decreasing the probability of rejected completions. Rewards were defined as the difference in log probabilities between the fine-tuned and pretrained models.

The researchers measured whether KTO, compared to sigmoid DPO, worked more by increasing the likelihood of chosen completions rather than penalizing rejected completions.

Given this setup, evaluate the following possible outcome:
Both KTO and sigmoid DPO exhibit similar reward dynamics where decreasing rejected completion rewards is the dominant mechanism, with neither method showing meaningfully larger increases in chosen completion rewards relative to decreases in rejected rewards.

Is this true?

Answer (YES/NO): NO